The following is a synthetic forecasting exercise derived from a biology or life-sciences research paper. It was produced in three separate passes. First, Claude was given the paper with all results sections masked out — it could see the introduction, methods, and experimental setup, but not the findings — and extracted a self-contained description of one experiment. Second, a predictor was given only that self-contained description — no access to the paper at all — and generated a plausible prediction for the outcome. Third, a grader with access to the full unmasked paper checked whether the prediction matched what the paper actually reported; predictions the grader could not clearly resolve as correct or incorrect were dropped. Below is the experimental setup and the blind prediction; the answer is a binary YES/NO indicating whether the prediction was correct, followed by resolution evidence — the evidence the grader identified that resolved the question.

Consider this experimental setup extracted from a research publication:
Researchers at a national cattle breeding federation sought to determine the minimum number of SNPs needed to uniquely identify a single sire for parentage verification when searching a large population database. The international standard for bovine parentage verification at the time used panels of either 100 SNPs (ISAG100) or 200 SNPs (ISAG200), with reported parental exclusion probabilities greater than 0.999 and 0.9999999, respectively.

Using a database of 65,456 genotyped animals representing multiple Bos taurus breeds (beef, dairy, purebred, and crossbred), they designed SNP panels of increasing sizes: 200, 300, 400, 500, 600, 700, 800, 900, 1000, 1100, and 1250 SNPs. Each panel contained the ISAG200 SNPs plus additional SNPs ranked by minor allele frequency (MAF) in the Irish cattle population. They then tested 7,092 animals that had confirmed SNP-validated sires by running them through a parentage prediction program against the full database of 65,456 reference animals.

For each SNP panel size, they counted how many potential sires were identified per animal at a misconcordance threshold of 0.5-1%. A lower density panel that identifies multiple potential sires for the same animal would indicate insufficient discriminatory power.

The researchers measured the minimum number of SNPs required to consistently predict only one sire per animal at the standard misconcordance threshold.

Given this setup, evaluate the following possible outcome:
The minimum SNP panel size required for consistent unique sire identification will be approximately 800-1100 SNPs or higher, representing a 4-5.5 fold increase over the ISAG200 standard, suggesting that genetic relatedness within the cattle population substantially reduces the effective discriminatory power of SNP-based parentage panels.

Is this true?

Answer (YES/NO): NO